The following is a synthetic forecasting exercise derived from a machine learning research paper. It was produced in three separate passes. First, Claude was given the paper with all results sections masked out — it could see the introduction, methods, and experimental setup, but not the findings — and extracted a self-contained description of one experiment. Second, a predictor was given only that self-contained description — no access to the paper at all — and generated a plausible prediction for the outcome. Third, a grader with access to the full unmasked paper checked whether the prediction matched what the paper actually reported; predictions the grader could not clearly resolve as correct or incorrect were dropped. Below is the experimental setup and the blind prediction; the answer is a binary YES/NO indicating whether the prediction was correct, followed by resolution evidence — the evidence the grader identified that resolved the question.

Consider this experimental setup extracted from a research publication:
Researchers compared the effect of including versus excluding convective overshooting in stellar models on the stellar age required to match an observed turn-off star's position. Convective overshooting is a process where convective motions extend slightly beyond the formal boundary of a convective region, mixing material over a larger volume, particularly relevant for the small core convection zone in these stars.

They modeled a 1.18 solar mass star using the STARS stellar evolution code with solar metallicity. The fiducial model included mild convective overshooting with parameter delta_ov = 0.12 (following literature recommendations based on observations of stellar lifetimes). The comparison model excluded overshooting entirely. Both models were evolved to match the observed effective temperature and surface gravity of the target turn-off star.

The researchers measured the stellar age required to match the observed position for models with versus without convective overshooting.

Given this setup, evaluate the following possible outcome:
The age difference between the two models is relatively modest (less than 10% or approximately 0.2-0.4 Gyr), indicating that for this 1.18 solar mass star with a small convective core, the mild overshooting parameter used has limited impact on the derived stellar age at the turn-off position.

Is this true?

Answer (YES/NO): YES